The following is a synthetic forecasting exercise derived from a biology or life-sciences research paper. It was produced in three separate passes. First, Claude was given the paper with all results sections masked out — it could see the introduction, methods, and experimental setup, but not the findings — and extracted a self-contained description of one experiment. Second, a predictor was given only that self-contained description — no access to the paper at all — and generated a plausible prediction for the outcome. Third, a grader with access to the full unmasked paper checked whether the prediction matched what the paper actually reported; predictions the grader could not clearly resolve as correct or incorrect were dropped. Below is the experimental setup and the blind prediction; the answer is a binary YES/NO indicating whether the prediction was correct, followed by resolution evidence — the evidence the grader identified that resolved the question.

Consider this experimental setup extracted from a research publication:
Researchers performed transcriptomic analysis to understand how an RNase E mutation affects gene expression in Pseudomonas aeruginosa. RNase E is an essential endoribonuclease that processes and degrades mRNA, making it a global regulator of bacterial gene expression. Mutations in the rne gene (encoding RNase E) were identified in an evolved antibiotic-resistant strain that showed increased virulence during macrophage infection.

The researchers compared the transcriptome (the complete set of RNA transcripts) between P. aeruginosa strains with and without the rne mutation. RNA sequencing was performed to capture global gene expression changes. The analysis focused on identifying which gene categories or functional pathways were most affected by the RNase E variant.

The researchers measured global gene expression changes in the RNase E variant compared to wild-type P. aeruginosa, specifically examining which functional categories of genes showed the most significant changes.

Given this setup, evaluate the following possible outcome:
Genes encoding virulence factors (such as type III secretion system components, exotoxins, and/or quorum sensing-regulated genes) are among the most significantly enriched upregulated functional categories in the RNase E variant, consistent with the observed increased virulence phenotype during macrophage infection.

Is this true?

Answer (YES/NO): YES